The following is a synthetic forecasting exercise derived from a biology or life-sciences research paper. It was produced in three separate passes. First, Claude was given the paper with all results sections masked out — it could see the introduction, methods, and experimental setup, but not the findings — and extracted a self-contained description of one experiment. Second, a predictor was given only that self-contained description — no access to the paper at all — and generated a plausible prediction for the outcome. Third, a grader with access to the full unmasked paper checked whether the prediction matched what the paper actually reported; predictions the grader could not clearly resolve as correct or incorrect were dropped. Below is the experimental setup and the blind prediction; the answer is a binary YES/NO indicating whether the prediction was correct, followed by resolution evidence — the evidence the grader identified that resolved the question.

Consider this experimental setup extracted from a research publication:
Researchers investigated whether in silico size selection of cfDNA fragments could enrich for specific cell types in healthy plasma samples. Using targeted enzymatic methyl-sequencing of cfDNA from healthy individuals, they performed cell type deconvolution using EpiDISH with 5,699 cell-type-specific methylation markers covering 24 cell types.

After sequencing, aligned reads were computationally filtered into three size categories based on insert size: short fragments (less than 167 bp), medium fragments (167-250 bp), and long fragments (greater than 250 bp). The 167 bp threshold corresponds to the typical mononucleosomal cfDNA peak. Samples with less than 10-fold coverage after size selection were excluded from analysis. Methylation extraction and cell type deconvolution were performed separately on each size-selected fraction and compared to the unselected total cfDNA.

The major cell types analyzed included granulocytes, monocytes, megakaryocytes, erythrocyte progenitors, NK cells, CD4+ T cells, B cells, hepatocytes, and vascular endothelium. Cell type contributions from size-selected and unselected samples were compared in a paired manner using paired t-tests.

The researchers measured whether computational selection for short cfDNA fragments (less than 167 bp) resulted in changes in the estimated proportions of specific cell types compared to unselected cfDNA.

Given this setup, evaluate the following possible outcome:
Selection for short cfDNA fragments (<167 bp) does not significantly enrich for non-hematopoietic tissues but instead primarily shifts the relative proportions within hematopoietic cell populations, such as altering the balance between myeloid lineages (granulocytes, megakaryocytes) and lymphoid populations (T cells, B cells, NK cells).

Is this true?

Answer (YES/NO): NO